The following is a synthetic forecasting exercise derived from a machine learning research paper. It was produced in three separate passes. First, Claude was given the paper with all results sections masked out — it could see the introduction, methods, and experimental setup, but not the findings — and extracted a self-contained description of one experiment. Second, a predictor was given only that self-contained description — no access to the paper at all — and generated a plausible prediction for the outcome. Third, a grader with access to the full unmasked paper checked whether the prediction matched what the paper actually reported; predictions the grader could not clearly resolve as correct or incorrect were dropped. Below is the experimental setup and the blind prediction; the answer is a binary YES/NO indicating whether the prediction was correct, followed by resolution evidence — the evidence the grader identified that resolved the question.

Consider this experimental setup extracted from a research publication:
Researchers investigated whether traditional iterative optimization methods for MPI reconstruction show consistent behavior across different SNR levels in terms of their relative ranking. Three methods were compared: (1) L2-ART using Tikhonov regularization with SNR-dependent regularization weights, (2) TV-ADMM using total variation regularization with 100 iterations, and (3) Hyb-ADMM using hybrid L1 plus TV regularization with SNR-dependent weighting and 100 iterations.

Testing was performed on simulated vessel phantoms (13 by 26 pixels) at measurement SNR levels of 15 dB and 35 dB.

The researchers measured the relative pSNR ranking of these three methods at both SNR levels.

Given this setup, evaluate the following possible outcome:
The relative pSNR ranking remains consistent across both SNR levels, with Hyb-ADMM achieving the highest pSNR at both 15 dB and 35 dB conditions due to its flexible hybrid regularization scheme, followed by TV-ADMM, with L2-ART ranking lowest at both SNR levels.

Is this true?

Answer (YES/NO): YES